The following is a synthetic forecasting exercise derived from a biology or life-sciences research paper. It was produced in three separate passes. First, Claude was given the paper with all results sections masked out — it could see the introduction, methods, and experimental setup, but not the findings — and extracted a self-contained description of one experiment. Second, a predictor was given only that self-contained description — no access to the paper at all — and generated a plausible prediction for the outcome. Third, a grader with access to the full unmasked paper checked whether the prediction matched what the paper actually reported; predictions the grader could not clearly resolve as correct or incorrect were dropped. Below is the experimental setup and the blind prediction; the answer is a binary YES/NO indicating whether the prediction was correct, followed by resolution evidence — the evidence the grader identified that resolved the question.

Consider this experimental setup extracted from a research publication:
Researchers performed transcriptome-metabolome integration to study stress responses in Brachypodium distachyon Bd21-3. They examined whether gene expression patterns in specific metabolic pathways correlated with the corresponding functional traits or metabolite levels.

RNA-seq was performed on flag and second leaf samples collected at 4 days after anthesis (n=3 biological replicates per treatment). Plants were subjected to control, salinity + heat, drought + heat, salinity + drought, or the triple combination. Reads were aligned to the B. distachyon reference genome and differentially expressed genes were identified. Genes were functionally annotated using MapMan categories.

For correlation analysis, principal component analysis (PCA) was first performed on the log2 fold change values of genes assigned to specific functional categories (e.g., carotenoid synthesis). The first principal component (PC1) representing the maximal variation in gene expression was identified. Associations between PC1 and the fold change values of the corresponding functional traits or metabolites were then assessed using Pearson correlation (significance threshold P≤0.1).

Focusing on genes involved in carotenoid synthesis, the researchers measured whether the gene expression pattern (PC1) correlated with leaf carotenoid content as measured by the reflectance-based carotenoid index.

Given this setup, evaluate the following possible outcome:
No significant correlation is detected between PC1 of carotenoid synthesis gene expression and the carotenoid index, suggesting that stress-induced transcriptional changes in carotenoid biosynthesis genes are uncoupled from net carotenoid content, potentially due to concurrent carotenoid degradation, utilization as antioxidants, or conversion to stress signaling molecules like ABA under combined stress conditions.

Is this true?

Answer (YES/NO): NO